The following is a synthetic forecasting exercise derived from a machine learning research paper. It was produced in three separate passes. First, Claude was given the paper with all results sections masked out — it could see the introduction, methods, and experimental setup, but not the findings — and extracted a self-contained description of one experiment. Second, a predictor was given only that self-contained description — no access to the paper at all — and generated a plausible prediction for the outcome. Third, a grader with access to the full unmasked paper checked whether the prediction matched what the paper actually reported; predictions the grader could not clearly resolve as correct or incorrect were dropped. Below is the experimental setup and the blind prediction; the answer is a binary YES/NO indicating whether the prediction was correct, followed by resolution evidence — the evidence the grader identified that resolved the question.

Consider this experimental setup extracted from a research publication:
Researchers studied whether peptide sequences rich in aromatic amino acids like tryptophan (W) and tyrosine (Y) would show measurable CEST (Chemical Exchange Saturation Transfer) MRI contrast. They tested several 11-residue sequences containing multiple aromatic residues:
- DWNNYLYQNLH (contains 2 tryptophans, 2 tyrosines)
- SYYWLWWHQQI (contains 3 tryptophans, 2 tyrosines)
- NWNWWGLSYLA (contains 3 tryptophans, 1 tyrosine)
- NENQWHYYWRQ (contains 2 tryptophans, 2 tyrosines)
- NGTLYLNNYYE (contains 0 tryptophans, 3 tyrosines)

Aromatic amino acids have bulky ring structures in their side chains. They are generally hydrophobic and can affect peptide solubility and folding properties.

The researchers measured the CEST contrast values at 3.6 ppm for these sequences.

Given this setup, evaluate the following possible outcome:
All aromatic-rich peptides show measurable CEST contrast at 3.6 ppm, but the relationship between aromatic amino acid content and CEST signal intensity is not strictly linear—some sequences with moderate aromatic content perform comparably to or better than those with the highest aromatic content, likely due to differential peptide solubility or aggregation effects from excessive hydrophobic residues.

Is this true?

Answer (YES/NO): NO